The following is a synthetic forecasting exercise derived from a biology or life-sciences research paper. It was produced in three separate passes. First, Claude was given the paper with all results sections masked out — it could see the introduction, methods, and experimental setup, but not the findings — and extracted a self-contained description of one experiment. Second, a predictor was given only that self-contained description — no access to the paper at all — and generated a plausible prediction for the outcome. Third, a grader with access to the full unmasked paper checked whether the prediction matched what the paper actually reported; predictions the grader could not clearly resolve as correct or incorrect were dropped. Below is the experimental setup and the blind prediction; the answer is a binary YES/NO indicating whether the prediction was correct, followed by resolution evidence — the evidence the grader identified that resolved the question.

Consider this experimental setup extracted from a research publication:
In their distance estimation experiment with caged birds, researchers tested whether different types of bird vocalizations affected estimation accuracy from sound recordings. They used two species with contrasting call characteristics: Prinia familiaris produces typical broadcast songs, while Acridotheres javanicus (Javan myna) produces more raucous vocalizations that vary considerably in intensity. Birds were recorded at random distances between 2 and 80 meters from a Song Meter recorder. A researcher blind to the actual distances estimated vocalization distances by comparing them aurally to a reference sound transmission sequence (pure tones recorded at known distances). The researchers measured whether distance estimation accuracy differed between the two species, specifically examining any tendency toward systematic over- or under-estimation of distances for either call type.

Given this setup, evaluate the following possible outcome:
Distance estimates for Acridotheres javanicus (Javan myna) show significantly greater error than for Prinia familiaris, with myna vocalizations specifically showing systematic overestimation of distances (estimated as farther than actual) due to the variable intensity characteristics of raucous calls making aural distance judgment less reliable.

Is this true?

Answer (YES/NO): NO